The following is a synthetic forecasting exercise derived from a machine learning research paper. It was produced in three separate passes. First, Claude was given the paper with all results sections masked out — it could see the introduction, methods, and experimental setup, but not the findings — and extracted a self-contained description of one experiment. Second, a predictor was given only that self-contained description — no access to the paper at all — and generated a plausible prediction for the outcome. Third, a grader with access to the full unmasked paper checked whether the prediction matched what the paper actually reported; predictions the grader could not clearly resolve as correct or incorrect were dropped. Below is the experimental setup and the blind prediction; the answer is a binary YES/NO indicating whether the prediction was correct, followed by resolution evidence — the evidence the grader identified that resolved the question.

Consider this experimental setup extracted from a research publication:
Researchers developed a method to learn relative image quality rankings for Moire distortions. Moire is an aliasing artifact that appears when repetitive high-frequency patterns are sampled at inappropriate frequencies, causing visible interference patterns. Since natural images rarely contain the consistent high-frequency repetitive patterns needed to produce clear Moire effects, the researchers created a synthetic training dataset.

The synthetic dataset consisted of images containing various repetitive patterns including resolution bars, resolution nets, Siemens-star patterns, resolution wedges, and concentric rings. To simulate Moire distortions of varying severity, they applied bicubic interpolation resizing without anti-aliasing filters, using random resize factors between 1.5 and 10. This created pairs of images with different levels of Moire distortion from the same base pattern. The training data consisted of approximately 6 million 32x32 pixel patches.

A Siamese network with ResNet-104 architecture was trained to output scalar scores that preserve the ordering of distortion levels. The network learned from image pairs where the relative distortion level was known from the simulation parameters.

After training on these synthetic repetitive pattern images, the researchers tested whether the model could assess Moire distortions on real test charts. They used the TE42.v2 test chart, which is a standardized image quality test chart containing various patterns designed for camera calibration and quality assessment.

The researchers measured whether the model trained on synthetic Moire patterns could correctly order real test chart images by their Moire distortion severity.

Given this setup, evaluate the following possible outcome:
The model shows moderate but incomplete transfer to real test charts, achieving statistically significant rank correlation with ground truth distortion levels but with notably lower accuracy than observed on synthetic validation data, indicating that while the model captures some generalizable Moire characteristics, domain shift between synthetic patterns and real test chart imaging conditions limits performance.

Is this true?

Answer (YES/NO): NO